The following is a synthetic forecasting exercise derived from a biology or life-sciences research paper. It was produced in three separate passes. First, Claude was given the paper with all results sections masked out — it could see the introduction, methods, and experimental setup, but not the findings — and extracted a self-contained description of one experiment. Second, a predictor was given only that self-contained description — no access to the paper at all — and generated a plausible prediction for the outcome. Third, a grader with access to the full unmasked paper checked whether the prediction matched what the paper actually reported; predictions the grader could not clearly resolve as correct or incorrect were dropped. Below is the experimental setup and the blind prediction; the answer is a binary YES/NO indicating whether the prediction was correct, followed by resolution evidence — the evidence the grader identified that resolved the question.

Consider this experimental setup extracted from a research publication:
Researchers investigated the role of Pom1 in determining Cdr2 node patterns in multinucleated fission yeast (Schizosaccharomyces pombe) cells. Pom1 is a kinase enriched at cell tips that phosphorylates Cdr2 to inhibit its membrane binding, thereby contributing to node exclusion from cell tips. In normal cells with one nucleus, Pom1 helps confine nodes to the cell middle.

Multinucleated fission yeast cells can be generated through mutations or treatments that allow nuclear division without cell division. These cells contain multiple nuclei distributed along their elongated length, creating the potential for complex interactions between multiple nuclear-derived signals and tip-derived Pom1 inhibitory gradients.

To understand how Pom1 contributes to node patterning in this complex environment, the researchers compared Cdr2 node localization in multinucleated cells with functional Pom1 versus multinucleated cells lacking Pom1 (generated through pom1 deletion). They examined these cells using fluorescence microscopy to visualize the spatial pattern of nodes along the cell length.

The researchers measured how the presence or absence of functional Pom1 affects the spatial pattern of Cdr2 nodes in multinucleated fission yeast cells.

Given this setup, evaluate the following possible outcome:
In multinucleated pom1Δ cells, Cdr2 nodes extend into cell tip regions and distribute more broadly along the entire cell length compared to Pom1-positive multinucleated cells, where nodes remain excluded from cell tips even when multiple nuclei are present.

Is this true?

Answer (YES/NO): NO